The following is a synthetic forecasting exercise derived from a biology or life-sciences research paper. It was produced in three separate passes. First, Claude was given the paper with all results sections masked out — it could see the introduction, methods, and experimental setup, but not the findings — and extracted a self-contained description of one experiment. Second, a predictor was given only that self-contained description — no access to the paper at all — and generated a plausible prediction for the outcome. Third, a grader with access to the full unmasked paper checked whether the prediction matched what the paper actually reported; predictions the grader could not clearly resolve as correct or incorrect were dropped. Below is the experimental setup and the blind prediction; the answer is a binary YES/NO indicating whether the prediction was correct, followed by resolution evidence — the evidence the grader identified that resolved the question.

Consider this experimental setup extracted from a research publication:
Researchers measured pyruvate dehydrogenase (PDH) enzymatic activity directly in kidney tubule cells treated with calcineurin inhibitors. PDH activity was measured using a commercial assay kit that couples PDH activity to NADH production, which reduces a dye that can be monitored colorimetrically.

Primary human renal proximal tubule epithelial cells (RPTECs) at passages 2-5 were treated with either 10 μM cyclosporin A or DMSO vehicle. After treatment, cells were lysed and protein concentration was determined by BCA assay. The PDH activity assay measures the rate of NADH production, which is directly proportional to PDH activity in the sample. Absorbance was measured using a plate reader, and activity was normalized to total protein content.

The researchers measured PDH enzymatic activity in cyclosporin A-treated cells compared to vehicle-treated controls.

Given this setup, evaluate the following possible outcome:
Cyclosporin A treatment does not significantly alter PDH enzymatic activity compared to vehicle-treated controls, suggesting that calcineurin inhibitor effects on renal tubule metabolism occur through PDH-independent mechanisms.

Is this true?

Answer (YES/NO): NO